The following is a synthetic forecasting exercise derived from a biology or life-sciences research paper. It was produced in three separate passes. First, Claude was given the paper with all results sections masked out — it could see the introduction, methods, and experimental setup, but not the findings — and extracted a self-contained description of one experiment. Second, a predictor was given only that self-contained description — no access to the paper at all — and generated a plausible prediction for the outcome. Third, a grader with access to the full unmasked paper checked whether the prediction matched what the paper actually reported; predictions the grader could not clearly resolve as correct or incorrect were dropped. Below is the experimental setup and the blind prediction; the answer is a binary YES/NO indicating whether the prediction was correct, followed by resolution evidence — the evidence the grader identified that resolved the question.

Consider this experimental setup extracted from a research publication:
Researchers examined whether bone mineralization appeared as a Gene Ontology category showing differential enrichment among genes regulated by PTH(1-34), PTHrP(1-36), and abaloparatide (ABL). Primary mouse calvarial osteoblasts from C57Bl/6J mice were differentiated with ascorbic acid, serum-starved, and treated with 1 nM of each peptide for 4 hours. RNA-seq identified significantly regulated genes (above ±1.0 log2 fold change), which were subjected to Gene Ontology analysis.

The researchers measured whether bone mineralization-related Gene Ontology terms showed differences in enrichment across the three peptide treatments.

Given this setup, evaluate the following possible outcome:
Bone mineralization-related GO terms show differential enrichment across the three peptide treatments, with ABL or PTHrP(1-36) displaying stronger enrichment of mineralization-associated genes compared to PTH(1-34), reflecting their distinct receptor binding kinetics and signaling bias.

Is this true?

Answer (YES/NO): NO